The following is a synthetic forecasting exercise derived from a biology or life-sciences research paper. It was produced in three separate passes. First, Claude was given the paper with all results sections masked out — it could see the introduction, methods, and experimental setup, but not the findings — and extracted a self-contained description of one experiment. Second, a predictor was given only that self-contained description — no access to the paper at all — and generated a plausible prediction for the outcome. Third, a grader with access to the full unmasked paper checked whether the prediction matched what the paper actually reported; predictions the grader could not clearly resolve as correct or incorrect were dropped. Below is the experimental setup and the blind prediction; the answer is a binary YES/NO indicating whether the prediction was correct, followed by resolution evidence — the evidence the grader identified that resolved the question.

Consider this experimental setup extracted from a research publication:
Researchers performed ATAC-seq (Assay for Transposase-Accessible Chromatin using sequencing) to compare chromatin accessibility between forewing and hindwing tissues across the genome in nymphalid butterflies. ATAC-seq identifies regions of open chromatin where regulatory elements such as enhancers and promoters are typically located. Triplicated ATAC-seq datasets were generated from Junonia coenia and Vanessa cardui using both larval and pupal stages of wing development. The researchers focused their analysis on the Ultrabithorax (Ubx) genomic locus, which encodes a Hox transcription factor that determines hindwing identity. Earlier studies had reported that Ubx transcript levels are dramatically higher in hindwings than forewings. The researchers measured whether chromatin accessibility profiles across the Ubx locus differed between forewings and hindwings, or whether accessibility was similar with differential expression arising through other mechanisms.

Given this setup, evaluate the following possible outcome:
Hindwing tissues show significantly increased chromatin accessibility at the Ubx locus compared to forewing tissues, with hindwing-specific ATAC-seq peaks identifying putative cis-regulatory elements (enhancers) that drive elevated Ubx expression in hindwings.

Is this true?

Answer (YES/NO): YES